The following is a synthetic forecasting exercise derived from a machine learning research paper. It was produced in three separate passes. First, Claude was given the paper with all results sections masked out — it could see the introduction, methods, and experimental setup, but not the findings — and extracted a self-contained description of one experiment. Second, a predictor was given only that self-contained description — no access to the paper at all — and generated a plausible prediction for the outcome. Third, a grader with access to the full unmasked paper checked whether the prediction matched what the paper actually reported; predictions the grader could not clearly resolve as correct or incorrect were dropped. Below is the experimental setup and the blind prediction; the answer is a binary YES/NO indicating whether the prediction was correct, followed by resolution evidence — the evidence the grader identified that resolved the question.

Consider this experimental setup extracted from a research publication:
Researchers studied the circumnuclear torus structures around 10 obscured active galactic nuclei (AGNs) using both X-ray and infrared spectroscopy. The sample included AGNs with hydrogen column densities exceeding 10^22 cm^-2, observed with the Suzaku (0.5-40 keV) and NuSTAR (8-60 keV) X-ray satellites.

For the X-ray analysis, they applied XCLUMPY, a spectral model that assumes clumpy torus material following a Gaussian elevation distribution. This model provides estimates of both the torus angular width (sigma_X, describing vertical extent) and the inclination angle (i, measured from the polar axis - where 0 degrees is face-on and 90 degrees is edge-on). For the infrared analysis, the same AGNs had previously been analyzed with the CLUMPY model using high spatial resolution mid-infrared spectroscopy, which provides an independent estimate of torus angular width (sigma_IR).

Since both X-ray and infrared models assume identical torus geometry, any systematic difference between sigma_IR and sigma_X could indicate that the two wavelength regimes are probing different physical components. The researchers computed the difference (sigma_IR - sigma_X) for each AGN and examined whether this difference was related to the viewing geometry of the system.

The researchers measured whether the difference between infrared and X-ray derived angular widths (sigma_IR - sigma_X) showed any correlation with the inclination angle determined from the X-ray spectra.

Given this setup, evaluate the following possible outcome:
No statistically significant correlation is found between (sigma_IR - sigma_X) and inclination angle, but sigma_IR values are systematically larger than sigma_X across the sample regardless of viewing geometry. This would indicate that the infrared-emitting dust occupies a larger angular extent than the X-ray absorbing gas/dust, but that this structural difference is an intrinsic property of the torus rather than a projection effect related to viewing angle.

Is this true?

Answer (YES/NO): NO